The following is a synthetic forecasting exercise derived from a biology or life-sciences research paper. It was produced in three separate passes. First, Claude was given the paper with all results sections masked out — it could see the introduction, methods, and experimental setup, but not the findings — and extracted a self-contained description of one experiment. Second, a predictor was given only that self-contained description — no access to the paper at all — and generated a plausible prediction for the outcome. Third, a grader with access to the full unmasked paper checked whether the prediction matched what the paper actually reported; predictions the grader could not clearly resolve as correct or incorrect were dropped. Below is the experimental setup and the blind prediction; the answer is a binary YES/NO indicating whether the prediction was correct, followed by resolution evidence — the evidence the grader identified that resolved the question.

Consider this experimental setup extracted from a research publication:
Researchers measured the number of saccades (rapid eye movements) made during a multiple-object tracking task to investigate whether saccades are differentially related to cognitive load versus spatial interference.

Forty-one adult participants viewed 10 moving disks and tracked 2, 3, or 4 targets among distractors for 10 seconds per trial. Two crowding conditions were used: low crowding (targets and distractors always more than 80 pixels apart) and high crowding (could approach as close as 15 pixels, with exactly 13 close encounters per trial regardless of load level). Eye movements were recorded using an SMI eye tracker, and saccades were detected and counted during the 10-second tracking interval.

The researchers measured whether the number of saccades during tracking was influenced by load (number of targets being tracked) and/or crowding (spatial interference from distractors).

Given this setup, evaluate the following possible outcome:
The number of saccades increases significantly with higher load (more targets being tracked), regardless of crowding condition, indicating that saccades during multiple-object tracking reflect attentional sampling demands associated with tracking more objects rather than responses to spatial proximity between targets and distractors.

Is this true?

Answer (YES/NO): NO